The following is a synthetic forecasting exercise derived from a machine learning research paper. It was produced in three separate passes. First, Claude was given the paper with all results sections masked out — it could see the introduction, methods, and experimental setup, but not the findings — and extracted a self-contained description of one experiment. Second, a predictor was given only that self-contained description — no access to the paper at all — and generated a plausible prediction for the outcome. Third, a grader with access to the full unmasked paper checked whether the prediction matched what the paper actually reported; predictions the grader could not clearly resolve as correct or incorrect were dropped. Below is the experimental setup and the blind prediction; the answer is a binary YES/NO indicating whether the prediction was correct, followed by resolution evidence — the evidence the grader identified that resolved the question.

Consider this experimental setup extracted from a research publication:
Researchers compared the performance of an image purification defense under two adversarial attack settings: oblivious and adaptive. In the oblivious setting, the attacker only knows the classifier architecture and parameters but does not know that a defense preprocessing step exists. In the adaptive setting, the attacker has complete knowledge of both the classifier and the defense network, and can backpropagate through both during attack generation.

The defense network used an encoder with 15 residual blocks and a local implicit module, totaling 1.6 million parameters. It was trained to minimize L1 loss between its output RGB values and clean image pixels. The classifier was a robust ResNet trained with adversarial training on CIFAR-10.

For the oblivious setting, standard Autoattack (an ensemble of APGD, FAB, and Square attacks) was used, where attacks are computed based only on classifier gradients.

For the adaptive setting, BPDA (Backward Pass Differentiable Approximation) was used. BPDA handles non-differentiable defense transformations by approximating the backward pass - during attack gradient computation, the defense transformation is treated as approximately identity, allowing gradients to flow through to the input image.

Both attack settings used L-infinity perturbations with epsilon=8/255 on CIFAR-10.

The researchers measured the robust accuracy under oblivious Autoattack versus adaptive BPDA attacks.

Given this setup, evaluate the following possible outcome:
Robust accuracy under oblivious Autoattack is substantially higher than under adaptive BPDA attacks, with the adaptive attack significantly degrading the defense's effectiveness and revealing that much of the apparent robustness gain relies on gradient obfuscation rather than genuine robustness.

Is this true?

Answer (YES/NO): NO